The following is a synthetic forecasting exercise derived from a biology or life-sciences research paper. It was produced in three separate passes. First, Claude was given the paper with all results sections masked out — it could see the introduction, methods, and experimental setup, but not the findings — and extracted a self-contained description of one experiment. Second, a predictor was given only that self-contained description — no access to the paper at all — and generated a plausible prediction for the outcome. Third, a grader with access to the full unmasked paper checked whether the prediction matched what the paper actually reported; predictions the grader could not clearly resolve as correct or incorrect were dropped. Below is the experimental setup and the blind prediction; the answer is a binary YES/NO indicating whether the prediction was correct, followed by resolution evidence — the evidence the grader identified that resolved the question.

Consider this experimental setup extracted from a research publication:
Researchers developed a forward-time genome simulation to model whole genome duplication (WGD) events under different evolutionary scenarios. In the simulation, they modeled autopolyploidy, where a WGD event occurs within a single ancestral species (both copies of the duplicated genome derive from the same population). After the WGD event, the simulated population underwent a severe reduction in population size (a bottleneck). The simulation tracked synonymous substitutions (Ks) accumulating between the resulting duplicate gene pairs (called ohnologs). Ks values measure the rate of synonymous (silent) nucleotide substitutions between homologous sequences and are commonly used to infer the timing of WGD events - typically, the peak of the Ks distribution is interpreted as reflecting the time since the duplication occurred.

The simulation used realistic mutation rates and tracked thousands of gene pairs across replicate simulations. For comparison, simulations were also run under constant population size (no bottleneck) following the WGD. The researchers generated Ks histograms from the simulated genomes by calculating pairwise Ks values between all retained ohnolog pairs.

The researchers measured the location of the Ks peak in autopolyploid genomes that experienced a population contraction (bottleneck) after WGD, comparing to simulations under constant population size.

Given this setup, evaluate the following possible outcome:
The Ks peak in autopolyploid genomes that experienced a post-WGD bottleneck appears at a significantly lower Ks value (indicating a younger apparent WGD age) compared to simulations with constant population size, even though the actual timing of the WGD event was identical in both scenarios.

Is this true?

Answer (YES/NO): YES